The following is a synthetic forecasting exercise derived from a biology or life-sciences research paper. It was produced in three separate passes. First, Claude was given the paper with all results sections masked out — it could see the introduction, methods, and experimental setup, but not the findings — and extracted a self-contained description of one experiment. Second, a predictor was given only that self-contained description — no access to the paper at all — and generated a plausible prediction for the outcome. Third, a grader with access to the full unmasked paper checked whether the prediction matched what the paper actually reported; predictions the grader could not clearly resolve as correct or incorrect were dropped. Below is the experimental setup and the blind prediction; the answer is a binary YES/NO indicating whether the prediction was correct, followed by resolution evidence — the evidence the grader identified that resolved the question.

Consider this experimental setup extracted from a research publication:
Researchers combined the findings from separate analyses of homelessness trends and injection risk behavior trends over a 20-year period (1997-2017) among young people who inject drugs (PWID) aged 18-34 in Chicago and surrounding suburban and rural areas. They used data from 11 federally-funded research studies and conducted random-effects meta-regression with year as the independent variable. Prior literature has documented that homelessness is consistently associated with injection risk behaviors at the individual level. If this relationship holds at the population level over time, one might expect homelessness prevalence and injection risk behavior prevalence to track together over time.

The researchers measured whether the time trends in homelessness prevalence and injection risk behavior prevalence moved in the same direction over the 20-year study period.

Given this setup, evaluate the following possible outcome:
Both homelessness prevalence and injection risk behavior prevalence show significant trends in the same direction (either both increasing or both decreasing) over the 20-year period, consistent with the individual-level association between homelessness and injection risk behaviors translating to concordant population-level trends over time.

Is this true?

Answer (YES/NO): NO